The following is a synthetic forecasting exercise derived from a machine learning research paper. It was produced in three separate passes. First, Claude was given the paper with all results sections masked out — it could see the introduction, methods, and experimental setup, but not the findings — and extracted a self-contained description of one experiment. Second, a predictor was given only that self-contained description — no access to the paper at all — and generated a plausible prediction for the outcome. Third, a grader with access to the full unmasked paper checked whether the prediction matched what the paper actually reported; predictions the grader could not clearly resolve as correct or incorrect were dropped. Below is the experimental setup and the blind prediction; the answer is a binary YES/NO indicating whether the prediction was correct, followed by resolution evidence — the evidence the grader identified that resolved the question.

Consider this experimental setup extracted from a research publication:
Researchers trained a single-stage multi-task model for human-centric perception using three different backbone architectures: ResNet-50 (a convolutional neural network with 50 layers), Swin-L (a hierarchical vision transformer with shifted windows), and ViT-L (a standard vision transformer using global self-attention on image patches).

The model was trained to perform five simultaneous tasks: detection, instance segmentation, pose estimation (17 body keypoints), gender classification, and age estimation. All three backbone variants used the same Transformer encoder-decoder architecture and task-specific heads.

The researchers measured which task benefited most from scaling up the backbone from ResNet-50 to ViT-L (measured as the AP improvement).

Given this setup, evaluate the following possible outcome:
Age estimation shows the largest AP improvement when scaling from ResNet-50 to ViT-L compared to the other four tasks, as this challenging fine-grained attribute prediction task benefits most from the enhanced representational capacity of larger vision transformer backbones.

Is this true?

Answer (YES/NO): NO